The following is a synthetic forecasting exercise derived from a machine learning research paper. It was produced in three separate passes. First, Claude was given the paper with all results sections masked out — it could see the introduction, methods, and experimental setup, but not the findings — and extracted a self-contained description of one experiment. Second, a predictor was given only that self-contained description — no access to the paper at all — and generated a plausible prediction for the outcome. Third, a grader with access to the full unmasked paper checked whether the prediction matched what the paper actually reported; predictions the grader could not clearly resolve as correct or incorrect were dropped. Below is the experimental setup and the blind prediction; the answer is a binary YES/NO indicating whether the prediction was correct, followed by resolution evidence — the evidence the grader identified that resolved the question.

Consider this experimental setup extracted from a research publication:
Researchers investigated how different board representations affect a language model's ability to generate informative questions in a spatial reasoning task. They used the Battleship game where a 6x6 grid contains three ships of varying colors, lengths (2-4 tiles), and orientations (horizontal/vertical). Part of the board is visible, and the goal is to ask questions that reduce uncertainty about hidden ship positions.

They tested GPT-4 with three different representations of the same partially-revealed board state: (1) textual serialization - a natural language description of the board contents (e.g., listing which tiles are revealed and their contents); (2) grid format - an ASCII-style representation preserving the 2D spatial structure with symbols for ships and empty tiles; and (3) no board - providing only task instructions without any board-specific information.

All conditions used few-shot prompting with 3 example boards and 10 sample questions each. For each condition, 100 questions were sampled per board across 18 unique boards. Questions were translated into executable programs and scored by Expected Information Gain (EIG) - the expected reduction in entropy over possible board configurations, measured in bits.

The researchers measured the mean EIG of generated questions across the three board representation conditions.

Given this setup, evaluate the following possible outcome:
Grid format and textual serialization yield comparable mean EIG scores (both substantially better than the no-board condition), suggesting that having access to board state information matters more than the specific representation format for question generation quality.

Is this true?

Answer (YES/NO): NO